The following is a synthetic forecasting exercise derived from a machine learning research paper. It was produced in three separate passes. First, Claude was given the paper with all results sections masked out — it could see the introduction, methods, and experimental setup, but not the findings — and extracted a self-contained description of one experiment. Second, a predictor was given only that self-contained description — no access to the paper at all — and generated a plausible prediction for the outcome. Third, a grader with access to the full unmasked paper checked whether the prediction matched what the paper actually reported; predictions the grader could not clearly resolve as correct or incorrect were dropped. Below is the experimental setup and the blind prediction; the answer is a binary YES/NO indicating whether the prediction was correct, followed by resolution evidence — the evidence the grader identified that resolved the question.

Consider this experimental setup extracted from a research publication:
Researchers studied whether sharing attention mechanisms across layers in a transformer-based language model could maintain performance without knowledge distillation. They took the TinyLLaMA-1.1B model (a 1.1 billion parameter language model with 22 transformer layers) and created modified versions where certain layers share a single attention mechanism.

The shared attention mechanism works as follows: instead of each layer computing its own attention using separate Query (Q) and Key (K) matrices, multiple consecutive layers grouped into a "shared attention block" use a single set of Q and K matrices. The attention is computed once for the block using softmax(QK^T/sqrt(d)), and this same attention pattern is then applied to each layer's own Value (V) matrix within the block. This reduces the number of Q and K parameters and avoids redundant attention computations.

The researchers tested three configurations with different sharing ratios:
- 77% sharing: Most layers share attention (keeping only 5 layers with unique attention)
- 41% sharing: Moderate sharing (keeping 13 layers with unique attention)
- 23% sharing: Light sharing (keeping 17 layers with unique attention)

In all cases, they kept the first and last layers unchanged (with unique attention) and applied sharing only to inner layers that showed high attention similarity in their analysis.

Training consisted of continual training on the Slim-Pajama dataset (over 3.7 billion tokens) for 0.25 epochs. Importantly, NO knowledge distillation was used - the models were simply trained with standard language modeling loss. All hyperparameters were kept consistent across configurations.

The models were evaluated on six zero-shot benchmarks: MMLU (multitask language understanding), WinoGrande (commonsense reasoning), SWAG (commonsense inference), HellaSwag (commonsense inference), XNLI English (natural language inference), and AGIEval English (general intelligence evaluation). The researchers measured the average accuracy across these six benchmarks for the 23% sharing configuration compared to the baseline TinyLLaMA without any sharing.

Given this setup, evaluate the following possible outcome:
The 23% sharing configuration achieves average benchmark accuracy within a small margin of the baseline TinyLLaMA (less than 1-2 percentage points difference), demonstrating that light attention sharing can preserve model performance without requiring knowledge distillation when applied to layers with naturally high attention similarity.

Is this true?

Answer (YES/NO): YES